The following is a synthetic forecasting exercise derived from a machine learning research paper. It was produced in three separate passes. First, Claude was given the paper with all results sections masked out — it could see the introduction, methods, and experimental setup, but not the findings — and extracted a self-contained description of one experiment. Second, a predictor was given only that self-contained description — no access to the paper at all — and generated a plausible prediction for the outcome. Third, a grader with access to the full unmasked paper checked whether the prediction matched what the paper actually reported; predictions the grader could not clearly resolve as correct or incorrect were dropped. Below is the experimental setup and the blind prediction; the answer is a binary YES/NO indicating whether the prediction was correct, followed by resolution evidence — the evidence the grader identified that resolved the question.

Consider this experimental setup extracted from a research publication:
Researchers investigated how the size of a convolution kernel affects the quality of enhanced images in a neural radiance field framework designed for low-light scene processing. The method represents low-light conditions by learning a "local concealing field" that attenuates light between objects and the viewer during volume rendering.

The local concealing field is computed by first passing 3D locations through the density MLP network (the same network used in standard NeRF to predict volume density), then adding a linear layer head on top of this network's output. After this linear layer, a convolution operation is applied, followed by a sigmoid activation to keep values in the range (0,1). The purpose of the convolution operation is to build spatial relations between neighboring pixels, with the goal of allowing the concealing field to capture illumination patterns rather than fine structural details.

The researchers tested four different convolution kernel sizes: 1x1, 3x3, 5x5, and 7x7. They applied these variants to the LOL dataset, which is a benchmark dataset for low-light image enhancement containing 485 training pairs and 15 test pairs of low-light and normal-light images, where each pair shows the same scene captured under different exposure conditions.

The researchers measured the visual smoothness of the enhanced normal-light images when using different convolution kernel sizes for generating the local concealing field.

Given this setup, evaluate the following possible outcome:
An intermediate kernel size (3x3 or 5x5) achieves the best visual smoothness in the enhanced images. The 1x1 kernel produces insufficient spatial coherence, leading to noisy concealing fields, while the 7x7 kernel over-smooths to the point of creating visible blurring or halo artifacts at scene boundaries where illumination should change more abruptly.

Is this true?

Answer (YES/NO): NO